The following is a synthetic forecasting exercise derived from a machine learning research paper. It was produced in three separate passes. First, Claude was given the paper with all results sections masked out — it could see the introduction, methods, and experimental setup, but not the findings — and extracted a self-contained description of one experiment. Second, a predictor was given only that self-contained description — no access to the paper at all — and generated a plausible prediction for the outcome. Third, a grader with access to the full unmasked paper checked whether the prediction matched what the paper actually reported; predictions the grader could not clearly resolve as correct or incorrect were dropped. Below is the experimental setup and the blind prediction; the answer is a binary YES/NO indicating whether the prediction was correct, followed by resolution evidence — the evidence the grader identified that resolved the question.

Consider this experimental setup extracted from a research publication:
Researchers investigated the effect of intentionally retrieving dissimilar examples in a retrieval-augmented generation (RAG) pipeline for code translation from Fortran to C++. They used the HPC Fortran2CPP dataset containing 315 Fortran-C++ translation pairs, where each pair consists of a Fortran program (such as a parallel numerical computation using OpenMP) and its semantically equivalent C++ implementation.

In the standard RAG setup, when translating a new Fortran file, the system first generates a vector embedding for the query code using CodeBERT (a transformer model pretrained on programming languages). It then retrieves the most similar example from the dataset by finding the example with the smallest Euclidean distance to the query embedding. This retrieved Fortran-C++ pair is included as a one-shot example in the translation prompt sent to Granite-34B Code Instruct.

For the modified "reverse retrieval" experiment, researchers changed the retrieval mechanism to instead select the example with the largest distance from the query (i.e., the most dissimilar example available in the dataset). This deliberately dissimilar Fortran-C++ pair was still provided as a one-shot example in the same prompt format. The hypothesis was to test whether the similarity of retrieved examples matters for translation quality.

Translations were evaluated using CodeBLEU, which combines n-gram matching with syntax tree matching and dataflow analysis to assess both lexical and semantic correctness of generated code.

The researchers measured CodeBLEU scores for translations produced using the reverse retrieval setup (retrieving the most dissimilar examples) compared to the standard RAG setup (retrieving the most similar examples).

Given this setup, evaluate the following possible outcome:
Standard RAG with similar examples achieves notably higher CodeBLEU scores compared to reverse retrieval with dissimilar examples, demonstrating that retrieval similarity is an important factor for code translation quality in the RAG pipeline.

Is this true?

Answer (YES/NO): YES